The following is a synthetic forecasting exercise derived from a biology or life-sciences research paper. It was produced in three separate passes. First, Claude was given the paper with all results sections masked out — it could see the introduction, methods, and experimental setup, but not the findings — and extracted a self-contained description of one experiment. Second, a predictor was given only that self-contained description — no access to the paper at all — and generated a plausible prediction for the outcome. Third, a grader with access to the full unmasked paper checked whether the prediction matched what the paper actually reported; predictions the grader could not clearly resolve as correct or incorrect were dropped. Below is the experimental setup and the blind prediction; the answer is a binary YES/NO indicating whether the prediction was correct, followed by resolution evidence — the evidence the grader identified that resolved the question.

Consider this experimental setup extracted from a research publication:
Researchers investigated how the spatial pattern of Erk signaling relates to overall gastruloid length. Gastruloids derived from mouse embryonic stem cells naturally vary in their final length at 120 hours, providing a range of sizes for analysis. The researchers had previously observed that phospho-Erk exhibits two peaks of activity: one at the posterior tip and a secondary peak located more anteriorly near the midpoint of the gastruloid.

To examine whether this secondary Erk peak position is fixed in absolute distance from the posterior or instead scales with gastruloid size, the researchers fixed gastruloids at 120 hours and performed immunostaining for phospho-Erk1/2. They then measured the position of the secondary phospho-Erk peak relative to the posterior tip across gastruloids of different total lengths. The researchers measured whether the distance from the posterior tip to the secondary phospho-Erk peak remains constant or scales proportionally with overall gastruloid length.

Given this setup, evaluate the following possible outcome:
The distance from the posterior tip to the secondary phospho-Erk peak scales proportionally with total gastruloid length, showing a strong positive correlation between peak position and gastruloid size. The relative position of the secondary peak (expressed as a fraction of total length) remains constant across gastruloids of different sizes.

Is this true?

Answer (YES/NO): YES